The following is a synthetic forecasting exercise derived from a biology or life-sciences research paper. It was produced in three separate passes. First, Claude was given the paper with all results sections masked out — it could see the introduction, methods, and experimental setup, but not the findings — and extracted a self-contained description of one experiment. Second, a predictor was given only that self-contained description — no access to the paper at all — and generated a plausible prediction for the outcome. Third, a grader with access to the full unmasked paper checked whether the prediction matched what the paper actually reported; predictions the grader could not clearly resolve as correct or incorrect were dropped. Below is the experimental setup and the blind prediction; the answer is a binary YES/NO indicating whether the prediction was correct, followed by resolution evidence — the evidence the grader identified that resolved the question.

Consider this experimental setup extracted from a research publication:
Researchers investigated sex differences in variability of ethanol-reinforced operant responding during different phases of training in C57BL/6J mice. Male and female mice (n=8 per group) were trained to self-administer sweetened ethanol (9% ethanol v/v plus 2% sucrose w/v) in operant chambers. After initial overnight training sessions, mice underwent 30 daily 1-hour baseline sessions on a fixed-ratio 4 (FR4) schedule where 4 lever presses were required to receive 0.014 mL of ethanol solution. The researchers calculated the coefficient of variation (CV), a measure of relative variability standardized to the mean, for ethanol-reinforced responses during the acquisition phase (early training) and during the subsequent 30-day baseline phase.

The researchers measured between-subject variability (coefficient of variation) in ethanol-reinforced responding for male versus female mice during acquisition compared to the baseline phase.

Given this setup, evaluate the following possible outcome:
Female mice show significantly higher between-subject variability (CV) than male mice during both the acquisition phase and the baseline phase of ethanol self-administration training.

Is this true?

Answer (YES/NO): NO